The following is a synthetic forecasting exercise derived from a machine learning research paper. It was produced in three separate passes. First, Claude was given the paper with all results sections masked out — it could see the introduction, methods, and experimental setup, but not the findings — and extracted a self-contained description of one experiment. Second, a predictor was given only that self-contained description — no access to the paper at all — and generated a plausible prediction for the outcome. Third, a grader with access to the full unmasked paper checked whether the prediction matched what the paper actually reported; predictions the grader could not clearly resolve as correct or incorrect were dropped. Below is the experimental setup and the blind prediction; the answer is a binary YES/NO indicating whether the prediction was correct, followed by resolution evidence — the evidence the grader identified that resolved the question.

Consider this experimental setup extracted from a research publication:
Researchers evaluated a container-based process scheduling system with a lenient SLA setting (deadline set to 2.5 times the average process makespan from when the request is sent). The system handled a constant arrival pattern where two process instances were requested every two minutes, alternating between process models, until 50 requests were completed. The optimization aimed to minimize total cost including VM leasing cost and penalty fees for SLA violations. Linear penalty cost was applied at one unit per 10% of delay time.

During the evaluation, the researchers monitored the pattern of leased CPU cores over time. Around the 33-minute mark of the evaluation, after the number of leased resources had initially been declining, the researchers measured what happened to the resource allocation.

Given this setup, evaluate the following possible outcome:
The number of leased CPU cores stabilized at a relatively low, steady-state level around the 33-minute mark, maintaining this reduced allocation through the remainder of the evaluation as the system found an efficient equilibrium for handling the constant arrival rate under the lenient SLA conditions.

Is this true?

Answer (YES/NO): NO